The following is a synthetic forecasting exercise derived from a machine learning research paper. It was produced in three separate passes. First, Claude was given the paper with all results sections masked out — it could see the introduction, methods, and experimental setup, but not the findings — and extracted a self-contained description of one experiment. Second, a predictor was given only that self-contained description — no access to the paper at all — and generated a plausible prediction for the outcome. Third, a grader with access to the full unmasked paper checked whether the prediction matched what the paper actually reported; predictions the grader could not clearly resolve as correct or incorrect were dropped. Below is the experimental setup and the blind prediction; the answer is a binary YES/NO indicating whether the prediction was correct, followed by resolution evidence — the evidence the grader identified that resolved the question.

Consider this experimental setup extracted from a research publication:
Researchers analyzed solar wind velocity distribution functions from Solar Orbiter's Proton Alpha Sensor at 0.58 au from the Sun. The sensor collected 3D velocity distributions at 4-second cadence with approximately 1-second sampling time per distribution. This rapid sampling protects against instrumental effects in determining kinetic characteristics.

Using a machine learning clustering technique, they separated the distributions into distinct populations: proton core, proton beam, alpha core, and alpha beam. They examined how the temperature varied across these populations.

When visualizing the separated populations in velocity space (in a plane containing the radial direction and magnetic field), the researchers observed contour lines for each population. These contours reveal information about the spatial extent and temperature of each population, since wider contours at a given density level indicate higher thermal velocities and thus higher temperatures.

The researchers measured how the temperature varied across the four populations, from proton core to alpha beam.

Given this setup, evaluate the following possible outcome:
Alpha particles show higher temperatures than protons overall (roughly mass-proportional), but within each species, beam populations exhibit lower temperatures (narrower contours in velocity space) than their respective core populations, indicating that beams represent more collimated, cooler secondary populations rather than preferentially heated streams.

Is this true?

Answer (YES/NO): NO